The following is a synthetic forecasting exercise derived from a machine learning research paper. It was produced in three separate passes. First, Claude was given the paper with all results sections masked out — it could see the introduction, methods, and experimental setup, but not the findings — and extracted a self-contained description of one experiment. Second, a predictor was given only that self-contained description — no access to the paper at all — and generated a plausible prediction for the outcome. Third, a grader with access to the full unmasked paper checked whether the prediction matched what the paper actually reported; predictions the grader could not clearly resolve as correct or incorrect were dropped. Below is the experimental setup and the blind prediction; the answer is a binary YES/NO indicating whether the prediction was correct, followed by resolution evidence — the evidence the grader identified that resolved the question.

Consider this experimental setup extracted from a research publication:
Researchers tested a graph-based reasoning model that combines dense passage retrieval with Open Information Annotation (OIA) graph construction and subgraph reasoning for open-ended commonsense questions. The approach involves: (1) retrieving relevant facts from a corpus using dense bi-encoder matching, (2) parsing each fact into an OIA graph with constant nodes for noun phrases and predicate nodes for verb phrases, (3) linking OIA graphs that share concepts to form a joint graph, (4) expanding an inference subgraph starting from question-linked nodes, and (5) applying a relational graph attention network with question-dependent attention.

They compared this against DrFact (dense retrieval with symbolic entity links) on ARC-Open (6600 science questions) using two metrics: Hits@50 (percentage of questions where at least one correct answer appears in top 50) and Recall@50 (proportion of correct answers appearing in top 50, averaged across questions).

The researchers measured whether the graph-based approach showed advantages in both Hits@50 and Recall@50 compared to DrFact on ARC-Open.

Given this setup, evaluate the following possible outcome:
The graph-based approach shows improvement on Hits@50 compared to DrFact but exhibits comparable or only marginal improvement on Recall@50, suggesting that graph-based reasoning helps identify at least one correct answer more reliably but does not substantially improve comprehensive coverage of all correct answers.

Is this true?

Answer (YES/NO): NO